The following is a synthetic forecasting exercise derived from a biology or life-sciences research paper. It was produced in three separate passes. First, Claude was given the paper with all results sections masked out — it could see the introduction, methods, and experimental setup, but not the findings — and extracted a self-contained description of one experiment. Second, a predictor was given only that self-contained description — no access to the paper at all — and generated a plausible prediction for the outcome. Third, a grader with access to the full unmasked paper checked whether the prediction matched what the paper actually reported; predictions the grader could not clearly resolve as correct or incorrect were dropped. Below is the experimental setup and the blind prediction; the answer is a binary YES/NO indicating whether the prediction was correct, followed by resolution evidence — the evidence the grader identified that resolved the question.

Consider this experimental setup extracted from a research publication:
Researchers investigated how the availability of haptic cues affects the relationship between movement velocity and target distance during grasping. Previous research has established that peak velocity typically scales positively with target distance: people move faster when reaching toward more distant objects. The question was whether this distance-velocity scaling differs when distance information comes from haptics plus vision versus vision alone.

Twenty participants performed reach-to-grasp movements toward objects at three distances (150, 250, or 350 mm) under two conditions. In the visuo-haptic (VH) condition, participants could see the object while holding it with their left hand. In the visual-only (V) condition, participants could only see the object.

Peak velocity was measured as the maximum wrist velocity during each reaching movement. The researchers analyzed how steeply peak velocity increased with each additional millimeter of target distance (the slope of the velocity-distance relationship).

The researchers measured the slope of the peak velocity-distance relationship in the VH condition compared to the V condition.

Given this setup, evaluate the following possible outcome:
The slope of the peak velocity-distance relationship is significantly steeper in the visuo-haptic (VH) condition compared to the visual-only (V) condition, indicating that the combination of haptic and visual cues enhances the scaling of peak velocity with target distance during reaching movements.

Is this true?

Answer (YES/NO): YES